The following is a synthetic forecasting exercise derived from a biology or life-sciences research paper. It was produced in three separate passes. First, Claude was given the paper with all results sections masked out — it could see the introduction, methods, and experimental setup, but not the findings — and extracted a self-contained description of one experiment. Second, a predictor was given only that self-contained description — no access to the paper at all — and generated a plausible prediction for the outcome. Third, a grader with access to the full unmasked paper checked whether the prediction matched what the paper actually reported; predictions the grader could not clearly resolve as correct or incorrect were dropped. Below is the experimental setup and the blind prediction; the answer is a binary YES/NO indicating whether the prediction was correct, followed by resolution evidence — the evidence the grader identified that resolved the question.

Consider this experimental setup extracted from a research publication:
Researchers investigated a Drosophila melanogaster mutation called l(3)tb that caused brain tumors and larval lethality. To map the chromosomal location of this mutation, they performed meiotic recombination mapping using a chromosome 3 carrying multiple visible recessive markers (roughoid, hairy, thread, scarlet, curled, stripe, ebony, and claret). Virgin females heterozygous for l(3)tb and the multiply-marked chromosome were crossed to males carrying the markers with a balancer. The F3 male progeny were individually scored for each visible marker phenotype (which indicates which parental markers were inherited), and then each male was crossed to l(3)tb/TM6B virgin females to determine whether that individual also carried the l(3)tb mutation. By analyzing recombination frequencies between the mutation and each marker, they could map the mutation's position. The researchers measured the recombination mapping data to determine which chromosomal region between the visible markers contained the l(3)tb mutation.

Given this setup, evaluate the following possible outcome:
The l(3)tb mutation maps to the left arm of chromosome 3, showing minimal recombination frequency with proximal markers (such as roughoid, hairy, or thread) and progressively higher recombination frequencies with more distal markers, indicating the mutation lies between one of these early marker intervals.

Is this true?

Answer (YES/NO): YES